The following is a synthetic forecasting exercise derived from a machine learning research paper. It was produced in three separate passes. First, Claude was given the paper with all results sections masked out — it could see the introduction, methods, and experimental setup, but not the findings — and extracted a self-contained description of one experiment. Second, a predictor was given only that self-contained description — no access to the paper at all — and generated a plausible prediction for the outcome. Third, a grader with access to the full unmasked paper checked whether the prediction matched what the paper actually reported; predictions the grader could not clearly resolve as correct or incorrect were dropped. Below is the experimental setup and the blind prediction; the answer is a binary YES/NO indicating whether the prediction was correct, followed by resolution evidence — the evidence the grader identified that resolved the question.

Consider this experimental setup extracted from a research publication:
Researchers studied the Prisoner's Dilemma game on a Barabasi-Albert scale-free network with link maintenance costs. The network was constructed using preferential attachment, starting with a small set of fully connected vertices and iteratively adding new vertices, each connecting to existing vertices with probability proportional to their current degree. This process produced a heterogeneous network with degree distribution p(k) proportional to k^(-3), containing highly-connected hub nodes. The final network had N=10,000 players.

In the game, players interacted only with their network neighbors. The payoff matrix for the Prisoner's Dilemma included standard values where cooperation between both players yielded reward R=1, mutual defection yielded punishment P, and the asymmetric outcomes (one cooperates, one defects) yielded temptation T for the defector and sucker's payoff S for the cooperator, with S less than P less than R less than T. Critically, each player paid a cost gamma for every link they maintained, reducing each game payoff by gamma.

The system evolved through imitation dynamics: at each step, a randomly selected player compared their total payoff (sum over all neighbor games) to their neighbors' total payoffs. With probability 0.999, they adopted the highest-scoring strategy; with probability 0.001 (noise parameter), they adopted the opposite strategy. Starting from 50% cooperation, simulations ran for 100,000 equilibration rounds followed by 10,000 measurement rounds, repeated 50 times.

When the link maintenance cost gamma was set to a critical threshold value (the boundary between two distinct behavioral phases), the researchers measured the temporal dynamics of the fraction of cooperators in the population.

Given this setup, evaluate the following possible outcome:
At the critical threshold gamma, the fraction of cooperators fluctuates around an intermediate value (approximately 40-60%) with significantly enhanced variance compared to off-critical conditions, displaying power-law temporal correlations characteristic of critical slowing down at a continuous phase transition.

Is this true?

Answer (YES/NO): NO